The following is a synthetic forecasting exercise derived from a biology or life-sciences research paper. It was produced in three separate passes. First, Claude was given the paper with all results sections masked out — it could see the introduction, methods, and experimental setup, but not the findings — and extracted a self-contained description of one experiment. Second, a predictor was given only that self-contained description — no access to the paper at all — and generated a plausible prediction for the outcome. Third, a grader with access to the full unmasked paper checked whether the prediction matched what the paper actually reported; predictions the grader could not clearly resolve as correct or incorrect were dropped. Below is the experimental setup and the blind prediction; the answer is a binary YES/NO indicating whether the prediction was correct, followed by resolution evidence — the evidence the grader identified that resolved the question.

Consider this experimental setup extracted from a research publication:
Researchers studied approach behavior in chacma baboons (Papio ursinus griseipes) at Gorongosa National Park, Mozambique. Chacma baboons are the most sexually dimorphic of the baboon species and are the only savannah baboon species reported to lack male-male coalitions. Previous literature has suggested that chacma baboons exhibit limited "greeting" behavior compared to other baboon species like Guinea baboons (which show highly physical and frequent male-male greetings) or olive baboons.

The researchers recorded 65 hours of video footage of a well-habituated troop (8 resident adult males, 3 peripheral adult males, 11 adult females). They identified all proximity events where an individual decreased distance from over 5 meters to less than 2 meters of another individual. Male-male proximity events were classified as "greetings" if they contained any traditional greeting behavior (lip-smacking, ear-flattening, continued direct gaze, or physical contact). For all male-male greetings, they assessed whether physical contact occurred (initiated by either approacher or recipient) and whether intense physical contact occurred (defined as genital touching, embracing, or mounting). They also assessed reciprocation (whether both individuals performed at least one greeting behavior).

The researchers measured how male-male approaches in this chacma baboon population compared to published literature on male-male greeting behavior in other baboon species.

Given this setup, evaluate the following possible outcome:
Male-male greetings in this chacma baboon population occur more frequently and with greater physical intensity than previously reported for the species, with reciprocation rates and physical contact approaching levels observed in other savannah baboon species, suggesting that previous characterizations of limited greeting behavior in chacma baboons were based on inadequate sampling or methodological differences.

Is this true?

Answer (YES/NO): YES